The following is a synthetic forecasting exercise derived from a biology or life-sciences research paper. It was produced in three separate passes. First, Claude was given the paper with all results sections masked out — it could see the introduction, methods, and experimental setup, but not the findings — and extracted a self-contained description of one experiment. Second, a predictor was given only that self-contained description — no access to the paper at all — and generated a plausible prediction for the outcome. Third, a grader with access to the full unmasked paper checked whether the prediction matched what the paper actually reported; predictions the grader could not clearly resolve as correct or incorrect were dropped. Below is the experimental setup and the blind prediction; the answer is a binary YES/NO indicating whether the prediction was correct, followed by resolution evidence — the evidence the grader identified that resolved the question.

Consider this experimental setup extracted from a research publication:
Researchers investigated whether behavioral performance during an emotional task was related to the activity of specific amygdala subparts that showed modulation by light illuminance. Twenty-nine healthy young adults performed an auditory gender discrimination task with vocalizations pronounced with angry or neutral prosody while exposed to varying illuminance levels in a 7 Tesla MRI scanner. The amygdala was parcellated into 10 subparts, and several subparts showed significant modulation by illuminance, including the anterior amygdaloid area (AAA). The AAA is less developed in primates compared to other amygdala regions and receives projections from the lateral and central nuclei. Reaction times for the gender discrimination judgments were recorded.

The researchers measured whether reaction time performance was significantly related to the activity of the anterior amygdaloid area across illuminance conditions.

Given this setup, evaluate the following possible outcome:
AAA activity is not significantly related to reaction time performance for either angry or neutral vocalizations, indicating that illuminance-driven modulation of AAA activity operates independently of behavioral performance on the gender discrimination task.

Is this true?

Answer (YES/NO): NO